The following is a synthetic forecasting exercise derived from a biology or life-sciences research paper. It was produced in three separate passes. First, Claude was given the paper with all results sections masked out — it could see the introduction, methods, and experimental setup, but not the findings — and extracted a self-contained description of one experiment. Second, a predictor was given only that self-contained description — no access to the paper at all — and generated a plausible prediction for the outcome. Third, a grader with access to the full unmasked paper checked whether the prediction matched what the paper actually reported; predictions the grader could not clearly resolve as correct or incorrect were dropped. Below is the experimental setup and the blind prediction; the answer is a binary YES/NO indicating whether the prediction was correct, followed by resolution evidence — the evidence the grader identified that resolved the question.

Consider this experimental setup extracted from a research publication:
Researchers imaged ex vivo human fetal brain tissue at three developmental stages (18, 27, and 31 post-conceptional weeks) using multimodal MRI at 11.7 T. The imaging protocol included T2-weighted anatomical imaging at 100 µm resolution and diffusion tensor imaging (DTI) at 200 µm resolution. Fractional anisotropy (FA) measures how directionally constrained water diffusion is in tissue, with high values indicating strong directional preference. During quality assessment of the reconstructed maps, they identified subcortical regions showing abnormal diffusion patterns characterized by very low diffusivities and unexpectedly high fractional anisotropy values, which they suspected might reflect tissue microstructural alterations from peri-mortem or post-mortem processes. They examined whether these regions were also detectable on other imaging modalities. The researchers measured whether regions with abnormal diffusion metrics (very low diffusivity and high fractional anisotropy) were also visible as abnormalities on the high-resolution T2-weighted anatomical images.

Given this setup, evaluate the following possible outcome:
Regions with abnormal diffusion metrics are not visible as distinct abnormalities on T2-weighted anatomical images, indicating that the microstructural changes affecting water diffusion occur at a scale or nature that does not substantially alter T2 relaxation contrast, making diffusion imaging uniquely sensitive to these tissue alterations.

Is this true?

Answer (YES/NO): YES